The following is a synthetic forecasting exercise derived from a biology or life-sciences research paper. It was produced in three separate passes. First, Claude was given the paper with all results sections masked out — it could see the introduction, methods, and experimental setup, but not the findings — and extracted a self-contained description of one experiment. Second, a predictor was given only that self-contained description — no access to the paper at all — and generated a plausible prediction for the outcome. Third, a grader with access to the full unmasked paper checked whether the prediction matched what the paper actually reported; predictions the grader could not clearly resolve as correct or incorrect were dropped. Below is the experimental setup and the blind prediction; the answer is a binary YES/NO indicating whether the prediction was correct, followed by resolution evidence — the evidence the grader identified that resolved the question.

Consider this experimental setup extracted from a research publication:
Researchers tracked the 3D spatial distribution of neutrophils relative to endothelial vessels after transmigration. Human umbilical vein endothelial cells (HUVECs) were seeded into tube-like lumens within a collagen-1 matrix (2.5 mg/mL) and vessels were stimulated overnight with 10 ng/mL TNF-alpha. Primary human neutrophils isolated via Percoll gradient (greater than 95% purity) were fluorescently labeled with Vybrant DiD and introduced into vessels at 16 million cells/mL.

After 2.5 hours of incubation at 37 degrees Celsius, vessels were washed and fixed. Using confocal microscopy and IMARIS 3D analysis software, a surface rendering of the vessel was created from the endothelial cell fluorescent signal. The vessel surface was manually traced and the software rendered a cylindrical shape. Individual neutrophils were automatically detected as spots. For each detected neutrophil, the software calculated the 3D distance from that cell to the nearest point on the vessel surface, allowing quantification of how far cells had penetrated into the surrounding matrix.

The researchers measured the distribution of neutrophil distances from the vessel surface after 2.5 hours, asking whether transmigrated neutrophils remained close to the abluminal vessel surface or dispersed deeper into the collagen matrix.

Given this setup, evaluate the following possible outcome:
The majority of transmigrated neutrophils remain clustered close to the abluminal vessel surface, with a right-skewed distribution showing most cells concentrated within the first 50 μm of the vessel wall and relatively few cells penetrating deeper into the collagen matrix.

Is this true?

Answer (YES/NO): NO